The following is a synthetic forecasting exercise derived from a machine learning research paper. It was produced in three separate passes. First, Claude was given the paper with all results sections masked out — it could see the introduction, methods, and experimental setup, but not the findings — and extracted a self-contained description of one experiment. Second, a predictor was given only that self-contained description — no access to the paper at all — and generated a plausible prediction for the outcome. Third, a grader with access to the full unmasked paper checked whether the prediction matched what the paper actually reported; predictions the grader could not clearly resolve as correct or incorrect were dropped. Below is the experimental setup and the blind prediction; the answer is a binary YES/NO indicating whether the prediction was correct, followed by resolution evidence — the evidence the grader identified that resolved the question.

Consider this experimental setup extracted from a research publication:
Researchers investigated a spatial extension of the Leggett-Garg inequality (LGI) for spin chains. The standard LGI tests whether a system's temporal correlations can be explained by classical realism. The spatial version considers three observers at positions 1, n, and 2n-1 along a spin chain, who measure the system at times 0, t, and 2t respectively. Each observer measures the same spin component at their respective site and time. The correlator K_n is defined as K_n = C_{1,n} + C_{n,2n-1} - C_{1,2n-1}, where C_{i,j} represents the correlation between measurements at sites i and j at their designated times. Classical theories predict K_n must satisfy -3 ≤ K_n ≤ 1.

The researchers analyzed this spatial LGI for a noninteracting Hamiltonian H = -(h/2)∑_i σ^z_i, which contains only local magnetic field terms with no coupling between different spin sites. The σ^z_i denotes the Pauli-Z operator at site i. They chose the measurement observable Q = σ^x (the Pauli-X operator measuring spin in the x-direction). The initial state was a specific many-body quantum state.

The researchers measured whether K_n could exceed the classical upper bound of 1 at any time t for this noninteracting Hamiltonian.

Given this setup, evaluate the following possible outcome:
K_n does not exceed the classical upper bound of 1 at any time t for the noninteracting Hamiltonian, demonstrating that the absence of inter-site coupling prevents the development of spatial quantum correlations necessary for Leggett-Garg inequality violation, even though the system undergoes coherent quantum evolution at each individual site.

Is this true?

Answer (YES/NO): YES